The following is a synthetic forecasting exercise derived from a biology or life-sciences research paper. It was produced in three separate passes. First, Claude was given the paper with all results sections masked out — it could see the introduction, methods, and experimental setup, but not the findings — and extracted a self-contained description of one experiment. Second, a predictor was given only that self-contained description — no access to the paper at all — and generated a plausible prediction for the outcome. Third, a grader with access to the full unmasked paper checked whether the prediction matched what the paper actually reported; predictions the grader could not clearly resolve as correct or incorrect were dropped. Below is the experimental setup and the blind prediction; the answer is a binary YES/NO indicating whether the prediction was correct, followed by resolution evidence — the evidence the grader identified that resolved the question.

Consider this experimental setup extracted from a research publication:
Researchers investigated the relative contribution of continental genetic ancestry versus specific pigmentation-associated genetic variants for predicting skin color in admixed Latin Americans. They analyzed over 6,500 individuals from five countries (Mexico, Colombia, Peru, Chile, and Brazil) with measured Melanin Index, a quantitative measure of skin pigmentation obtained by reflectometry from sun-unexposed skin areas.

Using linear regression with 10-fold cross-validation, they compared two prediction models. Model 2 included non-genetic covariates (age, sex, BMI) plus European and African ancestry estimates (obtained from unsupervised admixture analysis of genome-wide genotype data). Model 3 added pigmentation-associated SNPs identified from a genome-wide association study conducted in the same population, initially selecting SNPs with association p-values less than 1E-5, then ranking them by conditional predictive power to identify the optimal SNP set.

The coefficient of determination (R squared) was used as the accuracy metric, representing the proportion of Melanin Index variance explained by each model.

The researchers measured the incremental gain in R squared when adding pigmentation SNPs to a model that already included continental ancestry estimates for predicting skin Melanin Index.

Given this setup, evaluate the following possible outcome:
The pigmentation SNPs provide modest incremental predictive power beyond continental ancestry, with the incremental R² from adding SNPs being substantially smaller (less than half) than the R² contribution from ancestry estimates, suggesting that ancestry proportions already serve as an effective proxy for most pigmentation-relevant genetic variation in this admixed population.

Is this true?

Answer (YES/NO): NO